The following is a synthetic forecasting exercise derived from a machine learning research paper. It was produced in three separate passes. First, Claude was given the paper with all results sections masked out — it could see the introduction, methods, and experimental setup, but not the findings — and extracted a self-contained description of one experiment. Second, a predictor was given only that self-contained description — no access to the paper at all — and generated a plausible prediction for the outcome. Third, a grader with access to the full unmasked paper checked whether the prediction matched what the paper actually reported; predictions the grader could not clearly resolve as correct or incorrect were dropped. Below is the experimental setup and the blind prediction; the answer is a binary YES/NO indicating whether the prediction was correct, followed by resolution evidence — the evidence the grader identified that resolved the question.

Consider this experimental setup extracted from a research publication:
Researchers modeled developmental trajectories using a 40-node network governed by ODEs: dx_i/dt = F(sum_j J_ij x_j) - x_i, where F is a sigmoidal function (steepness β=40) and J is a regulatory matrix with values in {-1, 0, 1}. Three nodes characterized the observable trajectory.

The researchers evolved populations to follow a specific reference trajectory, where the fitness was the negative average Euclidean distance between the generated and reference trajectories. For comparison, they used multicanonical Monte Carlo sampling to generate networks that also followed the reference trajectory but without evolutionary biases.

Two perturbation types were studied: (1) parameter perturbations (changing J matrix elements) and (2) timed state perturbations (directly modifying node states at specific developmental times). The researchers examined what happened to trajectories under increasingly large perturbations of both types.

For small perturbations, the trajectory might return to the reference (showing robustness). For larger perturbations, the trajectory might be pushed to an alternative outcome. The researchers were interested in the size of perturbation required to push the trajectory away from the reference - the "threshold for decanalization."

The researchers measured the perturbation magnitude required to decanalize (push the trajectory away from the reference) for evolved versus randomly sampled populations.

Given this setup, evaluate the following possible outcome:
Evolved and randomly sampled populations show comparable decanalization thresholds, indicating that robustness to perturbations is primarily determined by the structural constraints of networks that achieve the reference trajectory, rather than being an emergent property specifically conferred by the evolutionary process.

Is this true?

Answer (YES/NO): NO